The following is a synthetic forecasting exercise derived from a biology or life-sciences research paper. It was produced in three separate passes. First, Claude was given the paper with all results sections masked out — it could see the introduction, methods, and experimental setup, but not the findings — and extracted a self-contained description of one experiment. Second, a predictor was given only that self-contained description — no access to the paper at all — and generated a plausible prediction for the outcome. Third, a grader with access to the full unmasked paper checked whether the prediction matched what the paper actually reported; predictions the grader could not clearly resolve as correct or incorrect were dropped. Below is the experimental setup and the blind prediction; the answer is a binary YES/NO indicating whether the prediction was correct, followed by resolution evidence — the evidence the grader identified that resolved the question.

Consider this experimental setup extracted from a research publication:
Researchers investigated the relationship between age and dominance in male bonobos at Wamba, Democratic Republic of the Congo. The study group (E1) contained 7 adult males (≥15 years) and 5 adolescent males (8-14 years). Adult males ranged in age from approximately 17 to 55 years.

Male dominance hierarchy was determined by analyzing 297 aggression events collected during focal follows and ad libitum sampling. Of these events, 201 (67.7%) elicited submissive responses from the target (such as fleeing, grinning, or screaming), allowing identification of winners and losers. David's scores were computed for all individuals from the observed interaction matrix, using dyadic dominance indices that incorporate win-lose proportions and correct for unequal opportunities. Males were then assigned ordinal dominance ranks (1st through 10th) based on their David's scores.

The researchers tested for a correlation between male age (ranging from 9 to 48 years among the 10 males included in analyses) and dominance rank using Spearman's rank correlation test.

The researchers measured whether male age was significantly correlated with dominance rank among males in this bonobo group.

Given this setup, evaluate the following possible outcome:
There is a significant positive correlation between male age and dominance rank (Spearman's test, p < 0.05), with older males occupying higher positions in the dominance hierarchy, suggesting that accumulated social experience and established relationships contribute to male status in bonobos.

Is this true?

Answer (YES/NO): NO